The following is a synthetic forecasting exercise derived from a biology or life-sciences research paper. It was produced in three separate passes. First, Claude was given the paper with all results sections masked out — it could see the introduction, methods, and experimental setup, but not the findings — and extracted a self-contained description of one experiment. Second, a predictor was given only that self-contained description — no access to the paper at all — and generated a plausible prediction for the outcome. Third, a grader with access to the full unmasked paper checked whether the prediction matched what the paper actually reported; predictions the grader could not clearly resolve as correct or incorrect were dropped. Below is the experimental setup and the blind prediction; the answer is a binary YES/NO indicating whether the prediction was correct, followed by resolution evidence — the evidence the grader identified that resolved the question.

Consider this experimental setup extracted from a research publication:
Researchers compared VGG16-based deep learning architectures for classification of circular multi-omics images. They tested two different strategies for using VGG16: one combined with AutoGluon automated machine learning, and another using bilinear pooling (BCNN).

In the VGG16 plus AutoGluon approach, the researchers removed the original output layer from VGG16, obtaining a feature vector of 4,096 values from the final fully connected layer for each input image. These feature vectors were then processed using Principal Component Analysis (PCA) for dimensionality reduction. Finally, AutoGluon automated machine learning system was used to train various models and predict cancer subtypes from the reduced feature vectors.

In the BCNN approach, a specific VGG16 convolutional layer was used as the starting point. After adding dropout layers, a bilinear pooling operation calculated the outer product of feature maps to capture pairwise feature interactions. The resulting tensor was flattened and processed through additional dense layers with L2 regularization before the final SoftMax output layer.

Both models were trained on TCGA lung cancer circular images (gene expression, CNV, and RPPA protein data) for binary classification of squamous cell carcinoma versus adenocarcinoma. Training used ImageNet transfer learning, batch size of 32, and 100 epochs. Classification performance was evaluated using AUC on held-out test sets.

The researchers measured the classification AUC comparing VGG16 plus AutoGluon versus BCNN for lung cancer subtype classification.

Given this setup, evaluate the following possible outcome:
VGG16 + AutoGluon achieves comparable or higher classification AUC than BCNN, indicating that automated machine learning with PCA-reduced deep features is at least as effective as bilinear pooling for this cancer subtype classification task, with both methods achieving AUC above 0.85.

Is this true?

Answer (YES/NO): NO